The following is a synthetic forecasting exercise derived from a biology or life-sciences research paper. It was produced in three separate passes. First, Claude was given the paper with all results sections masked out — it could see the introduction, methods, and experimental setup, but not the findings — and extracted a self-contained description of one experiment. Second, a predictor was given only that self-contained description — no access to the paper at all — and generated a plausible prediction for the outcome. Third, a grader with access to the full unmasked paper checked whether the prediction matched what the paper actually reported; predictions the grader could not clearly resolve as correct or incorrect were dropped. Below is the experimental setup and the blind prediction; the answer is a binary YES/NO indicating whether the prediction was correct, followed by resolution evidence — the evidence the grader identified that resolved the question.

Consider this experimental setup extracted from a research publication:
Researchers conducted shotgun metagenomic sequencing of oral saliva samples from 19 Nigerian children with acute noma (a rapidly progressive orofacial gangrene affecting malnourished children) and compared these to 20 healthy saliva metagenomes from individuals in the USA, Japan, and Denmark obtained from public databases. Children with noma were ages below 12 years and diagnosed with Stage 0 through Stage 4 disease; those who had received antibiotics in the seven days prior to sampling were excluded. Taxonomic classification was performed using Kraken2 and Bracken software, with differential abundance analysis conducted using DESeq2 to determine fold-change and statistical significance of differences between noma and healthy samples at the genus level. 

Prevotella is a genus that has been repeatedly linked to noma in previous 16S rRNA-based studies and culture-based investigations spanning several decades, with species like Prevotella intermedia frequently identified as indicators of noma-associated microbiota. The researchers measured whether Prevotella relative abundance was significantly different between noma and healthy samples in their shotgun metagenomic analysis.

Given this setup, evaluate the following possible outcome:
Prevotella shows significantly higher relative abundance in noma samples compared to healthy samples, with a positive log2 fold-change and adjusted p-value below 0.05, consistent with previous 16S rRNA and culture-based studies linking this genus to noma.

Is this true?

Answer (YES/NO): NO